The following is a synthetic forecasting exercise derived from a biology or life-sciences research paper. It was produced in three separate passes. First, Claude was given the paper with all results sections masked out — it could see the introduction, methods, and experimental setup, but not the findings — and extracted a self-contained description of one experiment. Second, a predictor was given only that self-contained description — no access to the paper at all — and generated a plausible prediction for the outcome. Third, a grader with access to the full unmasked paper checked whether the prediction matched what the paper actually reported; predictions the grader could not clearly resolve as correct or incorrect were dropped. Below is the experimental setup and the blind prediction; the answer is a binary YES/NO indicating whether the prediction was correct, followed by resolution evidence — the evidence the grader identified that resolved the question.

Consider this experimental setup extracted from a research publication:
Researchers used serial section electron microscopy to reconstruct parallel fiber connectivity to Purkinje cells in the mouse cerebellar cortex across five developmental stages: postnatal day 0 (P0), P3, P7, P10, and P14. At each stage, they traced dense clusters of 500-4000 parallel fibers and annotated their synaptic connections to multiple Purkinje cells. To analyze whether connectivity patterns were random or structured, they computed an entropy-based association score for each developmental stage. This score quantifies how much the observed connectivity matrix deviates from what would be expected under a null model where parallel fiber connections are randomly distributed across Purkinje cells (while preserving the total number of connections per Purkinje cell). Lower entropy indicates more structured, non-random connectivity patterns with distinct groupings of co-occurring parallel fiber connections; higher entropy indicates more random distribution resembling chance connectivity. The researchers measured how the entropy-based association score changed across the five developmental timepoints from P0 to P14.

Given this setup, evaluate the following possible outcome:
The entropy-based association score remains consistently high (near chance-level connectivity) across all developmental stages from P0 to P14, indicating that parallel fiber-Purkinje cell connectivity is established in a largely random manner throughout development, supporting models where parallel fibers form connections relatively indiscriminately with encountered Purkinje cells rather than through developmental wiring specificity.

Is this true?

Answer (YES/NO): NO